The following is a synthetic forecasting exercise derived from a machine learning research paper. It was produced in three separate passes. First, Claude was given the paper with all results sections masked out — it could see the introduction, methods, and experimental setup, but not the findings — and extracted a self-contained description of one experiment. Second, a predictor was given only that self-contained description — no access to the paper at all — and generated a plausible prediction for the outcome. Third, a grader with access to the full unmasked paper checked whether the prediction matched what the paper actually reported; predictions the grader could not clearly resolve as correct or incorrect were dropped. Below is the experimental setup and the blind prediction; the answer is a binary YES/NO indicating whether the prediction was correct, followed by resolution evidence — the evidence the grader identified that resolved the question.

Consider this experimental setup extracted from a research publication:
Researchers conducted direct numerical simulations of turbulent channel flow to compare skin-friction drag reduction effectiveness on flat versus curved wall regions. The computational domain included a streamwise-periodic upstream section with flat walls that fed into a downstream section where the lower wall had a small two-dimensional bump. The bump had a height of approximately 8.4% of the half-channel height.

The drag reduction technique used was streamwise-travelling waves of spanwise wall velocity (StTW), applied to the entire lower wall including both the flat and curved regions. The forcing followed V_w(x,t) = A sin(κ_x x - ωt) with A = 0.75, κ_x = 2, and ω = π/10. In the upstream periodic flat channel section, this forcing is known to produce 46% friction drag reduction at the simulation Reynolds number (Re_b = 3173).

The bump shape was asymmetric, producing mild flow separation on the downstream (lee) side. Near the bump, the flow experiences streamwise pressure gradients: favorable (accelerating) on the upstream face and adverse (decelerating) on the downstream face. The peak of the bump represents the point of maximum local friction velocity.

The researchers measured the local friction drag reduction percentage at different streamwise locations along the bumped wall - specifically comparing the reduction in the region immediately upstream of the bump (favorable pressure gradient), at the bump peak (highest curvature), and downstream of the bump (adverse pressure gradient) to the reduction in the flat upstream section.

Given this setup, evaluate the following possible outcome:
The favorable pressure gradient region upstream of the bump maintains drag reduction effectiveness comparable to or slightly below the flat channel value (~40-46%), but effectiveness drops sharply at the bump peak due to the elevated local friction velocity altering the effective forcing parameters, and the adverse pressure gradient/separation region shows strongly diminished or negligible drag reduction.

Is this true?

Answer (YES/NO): NO